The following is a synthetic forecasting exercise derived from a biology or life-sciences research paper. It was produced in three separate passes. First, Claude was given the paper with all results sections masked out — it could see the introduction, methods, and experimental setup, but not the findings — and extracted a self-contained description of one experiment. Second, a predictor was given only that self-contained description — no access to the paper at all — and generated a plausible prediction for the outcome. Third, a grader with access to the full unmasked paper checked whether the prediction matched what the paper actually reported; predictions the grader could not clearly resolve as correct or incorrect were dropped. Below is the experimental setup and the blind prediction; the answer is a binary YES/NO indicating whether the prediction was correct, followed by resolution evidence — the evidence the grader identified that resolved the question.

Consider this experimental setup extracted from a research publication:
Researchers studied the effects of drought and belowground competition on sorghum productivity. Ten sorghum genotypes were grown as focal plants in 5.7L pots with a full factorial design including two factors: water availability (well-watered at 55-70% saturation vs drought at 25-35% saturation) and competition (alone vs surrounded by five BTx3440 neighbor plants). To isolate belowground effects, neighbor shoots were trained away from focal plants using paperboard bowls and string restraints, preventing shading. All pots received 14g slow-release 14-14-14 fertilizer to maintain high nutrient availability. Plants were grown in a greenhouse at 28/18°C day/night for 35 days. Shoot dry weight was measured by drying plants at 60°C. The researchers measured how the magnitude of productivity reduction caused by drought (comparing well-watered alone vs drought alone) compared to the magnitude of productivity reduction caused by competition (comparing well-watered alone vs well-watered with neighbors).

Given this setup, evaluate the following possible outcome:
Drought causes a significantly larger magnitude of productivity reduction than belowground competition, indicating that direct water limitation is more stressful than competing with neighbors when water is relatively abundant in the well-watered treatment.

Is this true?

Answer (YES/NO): NO